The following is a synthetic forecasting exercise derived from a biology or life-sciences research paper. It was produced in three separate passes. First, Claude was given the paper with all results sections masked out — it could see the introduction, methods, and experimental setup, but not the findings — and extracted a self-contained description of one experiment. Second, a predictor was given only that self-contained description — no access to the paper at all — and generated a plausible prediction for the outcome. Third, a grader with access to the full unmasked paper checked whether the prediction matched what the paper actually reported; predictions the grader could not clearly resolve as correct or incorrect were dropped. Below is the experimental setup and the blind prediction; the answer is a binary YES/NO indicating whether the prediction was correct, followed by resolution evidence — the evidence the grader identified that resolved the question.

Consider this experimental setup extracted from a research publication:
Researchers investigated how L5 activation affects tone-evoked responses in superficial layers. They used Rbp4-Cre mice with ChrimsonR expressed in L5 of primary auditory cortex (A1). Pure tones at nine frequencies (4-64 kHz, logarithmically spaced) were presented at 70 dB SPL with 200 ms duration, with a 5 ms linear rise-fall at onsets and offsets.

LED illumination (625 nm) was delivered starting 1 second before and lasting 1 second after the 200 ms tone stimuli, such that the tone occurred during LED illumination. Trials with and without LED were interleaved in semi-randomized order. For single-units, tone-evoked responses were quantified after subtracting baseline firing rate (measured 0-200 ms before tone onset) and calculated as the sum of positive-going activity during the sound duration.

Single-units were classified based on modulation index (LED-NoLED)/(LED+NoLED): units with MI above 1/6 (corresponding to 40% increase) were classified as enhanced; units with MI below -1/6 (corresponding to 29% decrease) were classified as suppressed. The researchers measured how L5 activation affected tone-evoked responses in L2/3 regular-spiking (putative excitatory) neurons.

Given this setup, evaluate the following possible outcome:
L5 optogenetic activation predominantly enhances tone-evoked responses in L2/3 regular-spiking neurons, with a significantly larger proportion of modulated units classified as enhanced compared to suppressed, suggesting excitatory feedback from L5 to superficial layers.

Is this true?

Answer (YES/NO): NO